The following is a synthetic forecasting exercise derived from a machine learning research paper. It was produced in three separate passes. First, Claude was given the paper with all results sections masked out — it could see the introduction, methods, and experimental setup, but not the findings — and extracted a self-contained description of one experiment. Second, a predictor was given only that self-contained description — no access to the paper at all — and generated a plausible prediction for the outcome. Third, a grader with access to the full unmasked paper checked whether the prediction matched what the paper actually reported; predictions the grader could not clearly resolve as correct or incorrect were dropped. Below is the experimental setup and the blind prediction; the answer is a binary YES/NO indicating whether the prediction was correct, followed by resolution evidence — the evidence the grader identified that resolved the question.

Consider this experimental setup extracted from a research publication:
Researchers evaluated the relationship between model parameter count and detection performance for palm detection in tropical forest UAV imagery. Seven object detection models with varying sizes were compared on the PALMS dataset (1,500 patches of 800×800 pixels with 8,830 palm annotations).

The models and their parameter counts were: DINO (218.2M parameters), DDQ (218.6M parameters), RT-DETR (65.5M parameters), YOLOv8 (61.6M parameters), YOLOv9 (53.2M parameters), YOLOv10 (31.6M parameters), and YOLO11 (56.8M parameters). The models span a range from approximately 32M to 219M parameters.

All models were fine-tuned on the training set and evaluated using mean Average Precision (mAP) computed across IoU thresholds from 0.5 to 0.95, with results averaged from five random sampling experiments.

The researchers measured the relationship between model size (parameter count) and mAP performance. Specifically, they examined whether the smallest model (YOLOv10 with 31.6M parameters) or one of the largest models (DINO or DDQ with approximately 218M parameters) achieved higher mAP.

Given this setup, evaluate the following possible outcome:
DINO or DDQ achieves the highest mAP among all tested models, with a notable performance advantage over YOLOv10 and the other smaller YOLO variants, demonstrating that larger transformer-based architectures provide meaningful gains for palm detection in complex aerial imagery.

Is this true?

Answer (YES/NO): NO